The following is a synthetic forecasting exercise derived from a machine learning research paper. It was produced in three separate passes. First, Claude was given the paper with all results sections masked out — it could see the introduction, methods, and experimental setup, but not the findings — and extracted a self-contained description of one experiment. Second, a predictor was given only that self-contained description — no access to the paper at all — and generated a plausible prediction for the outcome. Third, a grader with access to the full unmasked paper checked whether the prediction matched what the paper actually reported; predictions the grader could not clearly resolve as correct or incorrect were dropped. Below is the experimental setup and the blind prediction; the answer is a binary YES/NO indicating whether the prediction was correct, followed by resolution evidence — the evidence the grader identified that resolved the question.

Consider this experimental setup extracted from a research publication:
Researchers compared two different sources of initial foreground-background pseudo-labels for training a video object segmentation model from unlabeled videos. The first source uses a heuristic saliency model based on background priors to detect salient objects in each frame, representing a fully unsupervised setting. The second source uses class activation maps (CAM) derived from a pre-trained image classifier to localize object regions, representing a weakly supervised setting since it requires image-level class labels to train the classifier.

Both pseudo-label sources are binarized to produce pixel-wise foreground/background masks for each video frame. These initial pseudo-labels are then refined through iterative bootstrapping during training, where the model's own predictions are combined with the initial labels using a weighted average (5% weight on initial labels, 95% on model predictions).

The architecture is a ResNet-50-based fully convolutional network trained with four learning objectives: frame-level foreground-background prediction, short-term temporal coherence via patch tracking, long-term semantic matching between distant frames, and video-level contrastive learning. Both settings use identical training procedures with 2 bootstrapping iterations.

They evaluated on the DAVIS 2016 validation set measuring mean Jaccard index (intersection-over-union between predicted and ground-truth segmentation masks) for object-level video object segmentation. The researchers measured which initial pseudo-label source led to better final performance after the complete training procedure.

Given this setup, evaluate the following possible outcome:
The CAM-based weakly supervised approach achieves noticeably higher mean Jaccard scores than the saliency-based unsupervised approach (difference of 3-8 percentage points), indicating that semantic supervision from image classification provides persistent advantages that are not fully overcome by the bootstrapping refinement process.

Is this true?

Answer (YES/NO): YES